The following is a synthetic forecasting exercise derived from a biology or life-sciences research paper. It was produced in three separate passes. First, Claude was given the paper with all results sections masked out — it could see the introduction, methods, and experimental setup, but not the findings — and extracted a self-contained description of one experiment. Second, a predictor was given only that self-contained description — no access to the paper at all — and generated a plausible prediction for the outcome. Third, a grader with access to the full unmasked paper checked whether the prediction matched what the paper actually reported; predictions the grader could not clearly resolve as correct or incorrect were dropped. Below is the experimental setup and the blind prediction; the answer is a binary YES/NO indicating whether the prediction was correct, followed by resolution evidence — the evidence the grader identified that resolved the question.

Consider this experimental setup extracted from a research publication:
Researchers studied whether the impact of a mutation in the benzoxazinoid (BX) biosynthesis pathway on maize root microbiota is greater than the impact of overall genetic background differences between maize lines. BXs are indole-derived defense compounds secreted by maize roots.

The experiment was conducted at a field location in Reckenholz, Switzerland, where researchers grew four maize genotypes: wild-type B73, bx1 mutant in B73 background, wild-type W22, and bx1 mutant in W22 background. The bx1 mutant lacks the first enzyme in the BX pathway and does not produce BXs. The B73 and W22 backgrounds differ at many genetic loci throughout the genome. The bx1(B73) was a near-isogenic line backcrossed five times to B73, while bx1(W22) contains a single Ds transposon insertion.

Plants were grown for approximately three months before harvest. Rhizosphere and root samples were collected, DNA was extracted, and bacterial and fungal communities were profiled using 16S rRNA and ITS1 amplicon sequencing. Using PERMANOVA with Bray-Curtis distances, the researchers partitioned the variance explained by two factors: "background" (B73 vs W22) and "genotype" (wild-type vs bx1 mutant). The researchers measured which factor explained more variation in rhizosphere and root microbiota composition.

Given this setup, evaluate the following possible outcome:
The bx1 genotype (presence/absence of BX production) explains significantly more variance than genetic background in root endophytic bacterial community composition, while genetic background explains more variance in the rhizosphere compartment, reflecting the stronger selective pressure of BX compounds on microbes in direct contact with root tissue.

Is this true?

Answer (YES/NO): NO